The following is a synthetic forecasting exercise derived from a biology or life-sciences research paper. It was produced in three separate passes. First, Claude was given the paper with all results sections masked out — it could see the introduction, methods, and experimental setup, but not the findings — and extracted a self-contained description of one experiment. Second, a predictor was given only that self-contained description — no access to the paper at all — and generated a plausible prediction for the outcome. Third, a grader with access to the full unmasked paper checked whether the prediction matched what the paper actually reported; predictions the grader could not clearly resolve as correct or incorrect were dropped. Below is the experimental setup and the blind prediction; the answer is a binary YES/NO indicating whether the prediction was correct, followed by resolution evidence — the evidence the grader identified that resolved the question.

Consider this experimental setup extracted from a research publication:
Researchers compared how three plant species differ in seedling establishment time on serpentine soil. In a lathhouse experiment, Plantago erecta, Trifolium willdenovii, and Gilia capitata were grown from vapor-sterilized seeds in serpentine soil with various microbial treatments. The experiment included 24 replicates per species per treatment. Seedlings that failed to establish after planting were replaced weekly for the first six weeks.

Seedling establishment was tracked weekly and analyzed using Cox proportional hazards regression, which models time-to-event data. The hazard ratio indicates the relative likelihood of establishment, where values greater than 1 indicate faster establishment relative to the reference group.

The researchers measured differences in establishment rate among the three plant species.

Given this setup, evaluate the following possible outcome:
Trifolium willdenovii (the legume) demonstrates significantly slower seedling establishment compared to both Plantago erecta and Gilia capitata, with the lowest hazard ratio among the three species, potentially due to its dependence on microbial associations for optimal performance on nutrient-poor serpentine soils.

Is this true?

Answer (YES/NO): NO